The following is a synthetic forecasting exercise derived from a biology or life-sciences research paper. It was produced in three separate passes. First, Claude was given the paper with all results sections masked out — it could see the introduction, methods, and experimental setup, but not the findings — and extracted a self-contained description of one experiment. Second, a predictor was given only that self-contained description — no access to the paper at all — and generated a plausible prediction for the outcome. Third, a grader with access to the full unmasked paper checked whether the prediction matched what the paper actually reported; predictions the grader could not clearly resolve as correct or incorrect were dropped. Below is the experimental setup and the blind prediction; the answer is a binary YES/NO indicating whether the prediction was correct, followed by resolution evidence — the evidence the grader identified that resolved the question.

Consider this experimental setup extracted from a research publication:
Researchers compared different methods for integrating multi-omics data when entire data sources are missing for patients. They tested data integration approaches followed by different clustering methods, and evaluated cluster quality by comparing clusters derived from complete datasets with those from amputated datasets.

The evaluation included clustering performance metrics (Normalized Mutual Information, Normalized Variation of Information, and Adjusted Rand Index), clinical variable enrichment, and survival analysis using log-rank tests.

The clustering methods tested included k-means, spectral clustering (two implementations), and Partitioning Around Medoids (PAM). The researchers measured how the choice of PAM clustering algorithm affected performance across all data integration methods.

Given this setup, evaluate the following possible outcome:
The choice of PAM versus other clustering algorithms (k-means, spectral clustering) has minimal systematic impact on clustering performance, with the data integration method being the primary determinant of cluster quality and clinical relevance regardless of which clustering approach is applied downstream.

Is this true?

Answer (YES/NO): NO